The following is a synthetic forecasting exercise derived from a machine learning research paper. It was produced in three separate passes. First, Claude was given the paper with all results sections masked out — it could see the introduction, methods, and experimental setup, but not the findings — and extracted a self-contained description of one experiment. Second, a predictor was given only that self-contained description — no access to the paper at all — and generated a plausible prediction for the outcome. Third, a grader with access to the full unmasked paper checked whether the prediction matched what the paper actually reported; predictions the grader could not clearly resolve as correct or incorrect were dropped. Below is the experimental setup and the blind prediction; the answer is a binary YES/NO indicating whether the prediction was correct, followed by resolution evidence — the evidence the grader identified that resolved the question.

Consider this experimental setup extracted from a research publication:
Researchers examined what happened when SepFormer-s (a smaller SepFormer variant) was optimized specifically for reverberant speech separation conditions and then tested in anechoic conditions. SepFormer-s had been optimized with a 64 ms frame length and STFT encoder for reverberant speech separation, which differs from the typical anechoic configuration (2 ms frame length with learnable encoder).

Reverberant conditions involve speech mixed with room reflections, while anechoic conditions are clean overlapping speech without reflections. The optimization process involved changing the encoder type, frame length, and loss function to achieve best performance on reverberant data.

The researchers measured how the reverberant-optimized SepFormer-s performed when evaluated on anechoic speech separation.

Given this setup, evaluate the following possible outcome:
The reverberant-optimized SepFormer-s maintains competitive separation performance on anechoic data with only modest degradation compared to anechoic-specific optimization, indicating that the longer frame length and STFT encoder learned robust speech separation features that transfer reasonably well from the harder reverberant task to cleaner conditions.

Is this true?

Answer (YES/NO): NO